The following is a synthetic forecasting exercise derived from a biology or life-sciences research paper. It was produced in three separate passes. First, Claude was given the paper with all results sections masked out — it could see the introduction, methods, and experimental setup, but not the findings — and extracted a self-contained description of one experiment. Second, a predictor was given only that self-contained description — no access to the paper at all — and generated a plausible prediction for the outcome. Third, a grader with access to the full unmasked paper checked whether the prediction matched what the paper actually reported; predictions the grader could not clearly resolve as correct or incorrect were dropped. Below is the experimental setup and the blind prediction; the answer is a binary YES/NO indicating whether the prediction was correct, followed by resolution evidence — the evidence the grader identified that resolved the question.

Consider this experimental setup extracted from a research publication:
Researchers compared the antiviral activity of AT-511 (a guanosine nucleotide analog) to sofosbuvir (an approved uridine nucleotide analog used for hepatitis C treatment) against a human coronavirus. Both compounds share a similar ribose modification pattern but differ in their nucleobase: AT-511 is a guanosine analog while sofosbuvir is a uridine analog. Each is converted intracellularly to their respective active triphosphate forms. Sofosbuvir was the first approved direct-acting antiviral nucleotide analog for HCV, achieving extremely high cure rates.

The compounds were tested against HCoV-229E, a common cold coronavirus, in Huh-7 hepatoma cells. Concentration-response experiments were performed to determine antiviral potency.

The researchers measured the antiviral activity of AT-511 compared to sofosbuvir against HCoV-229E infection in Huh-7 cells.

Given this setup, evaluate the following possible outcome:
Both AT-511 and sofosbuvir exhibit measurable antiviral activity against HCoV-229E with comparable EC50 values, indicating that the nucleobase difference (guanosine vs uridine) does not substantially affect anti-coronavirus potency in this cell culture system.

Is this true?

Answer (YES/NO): NO